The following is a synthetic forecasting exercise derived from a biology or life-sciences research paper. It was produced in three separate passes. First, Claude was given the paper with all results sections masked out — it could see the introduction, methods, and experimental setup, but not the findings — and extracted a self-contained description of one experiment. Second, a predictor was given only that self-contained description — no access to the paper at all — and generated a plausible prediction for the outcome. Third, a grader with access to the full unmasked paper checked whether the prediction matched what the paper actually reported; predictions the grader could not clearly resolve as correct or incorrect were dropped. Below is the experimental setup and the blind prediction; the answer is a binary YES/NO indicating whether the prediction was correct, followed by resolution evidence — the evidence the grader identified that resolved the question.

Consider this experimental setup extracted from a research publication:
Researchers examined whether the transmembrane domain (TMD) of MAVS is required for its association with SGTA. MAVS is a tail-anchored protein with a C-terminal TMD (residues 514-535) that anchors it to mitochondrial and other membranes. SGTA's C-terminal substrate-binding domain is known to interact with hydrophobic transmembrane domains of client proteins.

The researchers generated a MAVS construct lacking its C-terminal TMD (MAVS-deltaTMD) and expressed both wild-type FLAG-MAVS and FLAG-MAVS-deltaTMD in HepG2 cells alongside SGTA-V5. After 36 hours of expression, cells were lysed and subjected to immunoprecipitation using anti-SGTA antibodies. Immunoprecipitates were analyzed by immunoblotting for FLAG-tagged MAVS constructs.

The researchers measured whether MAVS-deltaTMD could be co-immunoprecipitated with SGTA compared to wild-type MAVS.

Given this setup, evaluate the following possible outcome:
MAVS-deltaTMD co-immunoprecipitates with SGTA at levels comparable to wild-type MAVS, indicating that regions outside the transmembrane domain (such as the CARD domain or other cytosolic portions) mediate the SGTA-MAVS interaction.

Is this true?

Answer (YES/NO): NO